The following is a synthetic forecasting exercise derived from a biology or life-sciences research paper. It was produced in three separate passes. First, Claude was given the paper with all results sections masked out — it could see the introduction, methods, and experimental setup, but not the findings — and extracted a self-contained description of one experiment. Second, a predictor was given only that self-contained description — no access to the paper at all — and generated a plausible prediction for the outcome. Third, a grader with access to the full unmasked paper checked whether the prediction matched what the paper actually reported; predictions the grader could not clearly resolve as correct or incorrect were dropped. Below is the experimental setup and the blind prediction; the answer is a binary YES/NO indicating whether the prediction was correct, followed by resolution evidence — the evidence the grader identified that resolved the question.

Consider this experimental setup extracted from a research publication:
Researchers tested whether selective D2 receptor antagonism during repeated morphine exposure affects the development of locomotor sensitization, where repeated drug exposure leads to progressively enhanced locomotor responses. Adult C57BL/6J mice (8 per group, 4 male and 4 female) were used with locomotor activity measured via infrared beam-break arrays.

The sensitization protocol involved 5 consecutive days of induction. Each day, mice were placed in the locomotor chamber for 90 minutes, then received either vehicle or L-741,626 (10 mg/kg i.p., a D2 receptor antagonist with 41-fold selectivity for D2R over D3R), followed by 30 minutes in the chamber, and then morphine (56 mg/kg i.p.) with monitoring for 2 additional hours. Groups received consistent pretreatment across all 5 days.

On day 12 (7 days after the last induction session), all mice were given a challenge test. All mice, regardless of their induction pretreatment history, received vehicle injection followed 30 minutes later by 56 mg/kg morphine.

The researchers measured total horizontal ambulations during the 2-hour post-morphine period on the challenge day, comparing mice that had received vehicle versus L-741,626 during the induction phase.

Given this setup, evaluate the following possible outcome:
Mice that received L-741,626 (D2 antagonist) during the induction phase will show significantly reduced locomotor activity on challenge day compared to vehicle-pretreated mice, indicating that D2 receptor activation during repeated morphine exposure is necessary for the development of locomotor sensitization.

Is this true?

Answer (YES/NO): YES